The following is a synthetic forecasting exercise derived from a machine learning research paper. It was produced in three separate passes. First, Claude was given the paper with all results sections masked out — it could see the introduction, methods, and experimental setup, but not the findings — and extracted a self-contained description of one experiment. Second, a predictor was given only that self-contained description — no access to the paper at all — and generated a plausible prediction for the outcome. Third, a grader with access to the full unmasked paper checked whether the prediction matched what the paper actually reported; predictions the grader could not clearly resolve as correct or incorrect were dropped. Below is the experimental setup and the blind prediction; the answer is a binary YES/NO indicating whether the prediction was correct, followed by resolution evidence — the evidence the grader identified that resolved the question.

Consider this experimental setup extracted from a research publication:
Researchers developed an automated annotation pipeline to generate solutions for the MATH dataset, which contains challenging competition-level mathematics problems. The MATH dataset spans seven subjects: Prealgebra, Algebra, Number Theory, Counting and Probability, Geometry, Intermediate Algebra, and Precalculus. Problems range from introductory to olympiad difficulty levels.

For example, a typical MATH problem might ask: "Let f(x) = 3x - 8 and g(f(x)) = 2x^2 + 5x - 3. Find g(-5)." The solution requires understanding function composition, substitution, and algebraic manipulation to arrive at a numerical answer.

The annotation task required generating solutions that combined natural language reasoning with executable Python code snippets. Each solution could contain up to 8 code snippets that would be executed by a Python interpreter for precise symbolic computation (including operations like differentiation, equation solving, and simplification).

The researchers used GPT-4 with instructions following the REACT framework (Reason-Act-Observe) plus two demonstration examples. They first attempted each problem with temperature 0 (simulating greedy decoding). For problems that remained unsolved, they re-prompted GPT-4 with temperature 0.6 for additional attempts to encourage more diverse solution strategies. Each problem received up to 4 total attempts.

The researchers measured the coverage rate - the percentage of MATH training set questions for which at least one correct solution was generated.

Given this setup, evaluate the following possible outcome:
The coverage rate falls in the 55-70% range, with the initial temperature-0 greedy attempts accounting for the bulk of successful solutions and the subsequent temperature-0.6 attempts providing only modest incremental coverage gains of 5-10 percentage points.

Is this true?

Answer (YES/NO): NO